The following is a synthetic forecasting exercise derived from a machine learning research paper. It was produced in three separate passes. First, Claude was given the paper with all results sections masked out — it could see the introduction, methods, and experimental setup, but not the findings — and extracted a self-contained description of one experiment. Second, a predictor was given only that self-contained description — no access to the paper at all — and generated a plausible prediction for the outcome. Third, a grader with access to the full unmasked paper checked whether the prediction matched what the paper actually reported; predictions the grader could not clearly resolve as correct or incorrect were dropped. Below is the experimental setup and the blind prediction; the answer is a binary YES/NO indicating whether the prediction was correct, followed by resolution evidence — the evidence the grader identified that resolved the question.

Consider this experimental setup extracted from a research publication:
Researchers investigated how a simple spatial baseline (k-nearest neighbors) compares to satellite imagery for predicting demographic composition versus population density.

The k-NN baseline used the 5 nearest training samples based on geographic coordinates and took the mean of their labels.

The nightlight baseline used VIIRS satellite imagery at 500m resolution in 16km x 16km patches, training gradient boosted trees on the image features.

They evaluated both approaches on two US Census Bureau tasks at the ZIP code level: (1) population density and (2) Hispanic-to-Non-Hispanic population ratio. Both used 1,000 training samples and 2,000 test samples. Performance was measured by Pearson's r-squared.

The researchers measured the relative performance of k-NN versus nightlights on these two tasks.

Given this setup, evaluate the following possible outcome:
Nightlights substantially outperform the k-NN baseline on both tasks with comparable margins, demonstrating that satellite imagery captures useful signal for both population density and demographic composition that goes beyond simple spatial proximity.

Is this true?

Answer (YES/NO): NO